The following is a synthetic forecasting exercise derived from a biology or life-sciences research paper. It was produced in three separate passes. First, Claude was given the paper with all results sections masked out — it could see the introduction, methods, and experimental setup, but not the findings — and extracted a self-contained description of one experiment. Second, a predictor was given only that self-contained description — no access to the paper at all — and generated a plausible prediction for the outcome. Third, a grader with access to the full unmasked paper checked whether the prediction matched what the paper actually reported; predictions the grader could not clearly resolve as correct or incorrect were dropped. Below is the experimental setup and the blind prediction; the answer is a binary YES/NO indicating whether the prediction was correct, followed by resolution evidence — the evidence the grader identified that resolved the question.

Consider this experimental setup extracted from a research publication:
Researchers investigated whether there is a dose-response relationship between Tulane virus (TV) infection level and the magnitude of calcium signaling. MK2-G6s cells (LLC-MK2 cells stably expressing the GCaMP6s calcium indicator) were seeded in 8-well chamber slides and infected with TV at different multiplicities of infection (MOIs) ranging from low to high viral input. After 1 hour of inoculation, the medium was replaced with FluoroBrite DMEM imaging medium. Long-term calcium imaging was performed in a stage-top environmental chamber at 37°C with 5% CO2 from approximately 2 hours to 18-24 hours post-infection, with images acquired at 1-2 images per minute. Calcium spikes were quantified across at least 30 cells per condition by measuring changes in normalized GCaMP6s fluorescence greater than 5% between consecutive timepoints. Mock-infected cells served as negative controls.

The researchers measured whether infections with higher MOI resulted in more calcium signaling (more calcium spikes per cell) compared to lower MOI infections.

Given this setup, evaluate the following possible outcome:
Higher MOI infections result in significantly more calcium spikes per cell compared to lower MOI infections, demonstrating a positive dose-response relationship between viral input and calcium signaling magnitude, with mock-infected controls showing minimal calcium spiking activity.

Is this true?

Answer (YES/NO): YES